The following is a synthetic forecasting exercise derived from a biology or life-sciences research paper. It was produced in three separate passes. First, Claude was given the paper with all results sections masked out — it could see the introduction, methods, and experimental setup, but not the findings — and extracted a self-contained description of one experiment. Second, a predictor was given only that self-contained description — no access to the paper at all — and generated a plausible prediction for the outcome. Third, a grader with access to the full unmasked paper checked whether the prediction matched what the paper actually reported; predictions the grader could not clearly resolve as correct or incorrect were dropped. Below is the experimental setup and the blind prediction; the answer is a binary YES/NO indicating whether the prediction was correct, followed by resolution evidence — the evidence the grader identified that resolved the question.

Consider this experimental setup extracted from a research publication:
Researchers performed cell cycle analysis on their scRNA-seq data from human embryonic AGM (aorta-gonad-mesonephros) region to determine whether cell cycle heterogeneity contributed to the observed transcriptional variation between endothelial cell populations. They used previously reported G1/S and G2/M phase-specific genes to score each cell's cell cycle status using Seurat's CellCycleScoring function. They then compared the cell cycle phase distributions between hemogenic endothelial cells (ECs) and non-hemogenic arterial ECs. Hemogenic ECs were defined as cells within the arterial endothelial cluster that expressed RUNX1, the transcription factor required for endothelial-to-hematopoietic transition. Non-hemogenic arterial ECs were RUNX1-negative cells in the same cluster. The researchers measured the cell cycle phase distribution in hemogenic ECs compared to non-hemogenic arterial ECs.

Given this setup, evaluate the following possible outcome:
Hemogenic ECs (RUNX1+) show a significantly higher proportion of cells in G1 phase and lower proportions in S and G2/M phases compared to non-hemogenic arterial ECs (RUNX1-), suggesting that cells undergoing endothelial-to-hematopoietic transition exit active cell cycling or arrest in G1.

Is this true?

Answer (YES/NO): NO